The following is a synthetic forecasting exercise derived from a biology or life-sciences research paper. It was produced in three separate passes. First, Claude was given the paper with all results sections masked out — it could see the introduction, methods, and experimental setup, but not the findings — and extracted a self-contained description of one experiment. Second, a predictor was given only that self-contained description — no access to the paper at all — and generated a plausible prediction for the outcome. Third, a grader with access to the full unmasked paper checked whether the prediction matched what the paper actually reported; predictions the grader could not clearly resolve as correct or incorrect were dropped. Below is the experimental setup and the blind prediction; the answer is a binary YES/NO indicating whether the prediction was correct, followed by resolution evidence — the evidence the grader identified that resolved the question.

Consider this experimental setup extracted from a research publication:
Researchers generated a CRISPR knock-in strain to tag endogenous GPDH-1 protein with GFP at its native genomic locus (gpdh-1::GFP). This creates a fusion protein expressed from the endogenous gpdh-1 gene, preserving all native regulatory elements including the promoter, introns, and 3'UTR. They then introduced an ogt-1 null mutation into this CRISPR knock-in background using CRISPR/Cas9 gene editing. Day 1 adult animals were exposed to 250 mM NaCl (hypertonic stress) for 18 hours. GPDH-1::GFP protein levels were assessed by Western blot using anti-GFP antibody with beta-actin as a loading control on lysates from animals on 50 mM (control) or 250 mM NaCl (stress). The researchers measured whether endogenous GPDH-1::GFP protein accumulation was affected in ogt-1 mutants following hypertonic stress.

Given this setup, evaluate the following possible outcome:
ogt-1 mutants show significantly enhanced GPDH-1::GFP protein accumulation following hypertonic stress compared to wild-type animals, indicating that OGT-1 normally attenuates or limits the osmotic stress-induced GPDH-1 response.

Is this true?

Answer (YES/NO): NO